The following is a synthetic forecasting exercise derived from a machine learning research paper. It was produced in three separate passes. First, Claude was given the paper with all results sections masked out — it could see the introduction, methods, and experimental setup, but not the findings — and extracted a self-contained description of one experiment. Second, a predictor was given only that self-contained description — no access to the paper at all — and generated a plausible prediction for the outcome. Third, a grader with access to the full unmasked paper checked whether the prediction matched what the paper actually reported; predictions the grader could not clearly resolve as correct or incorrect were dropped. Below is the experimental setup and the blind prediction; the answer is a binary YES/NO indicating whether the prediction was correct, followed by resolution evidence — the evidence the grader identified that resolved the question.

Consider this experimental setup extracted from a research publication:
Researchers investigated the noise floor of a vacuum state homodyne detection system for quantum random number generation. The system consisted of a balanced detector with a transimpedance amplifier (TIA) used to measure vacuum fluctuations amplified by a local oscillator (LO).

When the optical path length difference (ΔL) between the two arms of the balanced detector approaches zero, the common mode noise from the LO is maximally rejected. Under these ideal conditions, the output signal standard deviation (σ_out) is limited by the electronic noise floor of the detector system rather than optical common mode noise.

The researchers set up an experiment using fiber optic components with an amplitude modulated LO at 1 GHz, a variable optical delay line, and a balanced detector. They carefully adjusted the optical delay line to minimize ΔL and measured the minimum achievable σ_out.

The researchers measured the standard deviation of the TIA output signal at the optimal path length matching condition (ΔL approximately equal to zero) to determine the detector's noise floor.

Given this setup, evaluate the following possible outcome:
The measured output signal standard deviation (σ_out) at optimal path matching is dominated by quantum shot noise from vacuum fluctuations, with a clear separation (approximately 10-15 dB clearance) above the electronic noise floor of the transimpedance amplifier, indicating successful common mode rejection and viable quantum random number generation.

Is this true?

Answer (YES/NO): NO